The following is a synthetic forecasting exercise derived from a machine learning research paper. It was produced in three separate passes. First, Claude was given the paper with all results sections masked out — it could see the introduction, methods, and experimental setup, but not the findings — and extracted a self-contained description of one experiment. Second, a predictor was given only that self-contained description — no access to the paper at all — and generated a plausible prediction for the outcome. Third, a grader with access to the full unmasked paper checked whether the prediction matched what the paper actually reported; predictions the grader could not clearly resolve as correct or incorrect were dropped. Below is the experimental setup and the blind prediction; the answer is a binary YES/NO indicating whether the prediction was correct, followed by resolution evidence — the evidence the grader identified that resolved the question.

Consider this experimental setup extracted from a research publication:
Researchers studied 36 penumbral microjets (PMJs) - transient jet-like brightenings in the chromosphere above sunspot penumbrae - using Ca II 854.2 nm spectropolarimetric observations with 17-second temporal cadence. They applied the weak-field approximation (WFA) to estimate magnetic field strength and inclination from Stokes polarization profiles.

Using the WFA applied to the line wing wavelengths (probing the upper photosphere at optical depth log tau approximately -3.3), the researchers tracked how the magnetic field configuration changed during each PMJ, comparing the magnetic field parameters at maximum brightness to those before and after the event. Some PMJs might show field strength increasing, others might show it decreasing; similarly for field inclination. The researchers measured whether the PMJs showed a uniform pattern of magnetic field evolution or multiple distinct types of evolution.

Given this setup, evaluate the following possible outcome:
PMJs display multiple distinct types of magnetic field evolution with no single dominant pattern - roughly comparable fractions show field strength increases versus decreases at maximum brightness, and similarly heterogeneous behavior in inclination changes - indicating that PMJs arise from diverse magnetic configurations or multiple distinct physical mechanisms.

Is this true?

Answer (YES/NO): NO